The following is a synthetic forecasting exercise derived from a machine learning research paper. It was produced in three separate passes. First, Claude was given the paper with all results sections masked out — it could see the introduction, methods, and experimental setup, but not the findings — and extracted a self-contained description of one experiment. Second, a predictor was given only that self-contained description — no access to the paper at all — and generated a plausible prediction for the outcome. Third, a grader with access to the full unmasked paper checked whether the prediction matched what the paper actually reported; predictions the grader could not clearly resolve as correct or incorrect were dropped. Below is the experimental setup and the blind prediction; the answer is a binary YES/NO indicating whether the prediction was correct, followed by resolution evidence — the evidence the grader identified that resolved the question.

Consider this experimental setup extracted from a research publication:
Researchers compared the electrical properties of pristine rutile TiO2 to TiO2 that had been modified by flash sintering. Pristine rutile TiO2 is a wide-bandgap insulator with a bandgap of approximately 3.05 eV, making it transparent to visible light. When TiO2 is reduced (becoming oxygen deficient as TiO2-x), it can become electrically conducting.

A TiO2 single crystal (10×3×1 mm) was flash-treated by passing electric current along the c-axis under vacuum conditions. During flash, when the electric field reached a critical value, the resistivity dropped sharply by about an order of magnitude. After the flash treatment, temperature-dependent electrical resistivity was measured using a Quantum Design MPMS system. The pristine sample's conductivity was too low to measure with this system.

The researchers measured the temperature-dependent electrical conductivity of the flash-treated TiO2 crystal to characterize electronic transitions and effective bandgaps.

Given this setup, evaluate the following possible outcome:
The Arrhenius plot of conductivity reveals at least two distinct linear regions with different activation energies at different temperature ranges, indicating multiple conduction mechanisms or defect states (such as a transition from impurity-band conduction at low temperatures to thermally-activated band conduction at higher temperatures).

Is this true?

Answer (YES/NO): YES